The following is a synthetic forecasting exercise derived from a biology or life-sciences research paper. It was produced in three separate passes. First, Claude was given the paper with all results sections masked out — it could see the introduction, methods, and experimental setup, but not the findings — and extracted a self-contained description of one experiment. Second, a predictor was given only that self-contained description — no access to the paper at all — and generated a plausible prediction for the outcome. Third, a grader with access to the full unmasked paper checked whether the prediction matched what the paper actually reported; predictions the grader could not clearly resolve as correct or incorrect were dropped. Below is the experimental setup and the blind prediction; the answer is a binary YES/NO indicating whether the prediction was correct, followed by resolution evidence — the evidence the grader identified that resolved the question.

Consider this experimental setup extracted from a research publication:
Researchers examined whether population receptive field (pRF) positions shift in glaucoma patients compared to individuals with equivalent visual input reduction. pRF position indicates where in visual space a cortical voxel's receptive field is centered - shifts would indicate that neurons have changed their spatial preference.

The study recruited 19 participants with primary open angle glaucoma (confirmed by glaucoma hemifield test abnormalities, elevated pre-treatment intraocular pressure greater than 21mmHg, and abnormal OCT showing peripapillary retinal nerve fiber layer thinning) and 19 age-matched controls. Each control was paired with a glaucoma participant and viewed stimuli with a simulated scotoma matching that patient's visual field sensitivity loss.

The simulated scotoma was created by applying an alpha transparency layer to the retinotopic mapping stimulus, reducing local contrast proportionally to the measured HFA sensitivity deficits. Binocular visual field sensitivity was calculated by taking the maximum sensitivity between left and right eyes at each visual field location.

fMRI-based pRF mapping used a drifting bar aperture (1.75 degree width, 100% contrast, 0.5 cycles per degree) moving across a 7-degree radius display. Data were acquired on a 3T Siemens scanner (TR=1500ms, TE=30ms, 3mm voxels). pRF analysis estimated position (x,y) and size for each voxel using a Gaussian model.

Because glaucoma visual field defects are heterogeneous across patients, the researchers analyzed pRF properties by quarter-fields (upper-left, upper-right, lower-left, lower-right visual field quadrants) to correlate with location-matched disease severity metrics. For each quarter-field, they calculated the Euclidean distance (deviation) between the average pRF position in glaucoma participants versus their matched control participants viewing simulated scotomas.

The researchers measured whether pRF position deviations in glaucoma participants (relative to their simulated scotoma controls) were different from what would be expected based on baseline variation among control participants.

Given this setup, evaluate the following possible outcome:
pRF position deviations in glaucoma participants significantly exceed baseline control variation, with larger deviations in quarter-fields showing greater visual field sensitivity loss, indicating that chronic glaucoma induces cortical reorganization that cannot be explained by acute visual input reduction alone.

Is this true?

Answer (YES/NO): YES